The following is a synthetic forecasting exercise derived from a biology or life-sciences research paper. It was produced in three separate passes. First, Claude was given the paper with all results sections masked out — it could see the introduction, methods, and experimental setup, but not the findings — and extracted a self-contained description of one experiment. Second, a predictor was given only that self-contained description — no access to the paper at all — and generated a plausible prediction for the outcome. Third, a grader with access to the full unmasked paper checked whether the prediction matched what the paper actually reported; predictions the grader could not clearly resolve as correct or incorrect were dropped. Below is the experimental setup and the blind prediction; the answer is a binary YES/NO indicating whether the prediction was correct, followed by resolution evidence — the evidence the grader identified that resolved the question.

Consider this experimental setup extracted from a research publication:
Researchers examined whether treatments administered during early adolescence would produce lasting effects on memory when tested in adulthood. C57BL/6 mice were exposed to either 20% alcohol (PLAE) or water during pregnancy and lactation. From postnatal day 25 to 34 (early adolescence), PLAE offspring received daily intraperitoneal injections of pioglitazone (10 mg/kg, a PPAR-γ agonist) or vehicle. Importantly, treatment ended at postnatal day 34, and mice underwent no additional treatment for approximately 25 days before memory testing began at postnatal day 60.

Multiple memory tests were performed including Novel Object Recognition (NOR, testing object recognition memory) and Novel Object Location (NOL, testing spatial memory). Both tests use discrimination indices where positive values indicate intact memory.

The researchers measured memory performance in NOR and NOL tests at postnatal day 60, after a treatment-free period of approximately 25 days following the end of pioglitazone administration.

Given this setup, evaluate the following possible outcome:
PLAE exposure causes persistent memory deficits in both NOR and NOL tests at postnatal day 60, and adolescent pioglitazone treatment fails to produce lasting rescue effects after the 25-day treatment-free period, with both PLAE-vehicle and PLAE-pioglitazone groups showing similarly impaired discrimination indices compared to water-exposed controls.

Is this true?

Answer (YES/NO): NO